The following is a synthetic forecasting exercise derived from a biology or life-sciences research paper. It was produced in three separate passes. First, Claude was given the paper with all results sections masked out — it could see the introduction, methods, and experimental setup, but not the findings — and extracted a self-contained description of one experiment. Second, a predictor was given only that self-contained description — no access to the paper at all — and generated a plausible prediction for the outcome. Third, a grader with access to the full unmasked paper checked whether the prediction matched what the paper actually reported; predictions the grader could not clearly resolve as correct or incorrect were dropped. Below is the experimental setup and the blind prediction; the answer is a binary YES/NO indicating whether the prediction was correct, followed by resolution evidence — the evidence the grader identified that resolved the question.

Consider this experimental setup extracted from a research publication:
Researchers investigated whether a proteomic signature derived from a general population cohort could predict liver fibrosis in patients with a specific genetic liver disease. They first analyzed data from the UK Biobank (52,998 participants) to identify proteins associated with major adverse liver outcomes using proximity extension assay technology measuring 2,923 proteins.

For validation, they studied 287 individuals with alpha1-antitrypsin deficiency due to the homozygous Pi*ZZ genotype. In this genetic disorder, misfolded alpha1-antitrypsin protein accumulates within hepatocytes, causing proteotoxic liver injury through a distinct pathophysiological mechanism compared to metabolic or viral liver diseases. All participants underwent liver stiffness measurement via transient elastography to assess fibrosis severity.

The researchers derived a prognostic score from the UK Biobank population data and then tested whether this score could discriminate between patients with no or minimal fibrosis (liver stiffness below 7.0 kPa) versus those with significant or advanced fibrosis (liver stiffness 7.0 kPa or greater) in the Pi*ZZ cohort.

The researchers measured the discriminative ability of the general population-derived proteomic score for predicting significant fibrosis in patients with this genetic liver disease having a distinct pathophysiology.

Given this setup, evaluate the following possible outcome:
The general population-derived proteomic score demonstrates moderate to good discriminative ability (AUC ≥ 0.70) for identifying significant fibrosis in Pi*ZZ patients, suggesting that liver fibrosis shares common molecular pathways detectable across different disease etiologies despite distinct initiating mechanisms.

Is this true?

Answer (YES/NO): YES